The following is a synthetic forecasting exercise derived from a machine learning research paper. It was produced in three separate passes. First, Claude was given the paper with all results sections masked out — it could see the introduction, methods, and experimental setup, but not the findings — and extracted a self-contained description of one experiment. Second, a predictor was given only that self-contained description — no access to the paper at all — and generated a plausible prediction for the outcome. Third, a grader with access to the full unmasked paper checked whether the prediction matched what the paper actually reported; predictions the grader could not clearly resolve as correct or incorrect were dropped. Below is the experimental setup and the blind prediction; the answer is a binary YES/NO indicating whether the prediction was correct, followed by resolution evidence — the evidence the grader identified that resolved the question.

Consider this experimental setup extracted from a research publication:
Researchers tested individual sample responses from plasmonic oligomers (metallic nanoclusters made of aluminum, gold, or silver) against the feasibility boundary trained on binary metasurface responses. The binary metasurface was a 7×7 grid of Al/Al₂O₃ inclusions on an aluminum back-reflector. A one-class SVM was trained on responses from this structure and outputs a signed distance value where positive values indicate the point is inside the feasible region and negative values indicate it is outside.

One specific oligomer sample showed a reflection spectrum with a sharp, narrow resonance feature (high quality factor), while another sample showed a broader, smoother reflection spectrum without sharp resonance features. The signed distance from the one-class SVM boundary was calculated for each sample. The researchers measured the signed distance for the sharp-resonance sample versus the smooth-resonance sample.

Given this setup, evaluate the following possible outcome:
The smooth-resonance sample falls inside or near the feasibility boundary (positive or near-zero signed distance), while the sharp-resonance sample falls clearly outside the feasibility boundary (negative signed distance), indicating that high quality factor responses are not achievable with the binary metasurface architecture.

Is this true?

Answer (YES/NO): NO